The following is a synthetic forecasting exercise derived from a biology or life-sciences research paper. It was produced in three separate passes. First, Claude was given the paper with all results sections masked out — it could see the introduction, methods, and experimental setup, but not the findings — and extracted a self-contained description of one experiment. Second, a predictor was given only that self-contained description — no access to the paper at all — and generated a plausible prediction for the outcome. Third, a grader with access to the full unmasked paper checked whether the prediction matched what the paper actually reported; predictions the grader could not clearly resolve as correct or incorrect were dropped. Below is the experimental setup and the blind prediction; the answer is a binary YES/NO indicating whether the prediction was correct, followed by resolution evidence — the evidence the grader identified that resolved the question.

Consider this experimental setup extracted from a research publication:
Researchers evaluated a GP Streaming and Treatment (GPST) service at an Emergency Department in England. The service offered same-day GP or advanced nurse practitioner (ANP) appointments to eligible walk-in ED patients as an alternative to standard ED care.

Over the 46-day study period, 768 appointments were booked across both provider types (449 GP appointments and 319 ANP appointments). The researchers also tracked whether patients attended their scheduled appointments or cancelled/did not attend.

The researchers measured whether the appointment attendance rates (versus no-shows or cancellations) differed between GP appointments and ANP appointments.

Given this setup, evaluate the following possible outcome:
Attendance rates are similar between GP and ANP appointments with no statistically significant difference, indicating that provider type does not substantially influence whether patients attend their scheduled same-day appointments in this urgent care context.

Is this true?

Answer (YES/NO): YES